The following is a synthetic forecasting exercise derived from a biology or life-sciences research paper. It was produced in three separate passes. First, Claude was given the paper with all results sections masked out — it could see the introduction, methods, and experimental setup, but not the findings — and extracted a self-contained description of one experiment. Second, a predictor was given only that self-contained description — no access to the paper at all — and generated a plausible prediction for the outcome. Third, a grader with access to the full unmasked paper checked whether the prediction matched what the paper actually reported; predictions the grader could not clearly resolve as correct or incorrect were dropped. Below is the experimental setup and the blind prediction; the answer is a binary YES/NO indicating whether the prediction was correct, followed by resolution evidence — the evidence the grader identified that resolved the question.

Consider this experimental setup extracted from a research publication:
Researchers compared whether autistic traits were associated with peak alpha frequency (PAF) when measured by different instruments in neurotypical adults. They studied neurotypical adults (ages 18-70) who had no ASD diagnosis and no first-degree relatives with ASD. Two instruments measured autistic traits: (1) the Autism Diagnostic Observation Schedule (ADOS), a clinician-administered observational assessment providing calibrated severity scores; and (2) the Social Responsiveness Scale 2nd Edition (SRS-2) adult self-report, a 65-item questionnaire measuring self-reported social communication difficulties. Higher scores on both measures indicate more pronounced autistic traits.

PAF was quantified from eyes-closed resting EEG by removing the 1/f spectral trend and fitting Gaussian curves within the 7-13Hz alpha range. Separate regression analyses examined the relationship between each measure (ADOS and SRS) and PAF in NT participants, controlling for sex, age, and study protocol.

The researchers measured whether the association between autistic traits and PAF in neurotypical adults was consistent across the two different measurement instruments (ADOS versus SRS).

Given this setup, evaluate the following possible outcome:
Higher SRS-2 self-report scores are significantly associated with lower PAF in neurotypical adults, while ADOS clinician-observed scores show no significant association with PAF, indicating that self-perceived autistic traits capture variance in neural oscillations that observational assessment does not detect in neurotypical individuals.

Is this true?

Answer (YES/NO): NO